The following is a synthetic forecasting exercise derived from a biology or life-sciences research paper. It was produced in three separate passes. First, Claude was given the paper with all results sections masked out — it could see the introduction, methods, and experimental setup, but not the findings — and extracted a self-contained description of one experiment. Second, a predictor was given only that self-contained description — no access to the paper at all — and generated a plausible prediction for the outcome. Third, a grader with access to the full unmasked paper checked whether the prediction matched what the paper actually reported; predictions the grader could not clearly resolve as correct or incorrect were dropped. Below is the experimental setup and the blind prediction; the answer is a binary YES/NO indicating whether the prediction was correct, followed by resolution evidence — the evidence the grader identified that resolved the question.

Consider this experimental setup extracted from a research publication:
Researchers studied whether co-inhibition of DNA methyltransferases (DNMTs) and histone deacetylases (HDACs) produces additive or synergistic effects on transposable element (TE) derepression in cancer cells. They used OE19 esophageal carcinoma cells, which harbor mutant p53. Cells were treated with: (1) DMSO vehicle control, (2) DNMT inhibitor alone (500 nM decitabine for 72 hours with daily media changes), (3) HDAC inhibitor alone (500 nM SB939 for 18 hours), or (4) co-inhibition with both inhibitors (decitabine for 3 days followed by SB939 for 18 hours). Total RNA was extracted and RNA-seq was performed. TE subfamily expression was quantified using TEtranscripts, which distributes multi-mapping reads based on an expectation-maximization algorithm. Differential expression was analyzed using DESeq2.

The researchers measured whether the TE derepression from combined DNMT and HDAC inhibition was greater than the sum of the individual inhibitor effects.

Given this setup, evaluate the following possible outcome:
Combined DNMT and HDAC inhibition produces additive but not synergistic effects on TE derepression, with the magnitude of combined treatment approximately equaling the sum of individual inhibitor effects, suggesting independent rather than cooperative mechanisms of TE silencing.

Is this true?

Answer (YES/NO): NO